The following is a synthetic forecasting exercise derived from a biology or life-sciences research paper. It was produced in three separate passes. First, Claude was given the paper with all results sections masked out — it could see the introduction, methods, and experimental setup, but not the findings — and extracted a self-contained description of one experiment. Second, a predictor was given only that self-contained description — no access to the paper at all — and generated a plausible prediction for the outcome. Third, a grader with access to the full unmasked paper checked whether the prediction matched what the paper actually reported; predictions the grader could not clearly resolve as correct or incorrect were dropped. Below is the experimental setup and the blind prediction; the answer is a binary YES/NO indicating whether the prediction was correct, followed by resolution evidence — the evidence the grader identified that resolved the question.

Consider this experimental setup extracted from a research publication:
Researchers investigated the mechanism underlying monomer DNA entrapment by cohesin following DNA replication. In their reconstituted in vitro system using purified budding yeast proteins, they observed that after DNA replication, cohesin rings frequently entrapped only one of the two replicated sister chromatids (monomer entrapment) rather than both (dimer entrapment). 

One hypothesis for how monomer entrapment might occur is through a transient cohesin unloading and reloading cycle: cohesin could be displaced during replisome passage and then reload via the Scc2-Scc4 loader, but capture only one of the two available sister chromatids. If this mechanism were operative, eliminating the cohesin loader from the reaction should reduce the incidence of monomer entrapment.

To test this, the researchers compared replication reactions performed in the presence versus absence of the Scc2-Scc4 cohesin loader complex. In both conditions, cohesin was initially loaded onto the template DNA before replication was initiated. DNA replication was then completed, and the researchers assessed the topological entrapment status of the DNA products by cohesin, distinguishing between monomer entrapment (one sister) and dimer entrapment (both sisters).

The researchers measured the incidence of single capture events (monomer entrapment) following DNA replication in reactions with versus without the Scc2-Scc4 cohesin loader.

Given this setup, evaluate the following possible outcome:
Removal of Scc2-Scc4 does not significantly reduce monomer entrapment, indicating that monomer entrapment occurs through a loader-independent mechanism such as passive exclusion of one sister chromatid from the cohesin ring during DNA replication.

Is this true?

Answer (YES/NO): YES